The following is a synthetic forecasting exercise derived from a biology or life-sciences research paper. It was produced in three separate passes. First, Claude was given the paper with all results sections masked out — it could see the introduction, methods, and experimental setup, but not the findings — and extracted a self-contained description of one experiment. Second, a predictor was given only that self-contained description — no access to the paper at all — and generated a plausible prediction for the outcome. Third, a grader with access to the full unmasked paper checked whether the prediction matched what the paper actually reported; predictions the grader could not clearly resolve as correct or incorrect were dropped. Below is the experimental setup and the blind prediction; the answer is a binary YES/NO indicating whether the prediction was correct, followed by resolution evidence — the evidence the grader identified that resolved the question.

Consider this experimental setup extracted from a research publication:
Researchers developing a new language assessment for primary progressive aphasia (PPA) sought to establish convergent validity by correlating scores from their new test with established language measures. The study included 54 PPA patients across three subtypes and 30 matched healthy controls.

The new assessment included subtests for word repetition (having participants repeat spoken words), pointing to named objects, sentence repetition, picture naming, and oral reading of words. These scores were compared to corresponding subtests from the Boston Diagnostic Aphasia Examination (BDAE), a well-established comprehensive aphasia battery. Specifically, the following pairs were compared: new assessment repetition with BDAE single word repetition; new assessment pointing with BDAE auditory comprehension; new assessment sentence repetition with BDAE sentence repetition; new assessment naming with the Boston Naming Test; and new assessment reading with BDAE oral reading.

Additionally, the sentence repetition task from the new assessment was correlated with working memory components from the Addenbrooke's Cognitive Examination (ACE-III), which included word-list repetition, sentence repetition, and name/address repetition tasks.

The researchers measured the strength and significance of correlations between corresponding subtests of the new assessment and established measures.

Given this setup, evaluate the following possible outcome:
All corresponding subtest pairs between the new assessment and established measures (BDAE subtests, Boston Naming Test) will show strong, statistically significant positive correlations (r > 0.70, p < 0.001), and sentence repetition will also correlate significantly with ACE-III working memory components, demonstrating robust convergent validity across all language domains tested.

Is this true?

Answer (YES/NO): NO